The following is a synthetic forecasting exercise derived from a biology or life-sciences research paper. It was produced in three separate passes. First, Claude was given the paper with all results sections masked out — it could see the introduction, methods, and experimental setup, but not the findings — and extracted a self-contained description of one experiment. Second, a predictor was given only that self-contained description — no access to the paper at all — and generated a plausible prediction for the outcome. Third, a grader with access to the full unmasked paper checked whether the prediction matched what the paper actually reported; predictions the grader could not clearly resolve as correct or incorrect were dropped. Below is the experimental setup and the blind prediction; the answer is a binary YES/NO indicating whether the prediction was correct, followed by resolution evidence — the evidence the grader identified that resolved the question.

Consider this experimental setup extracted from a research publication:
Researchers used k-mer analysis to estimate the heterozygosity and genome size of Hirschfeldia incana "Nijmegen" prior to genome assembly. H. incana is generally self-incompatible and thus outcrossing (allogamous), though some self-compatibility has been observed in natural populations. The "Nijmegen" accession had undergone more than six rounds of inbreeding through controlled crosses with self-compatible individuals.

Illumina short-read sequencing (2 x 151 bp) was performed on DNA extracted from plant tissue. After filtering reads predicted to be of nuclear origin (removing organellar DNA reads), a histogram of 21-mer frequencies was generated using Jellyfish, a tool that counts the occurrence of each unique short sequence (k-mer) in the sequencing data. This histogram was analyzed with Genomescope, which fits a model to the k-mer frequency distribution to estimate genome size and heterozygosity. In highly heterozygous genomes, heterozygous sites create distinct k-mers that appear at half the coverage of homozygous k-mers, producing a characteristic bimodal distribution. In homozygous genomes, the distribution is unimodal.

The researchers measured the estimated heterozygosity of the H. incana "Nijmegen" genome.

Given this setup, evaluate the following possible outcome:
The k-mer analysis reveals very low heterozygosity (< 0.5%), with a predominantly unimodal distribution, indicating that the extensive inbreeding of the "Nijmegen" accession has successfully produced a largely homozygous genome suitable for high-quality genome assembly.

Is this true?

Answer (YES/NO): NO